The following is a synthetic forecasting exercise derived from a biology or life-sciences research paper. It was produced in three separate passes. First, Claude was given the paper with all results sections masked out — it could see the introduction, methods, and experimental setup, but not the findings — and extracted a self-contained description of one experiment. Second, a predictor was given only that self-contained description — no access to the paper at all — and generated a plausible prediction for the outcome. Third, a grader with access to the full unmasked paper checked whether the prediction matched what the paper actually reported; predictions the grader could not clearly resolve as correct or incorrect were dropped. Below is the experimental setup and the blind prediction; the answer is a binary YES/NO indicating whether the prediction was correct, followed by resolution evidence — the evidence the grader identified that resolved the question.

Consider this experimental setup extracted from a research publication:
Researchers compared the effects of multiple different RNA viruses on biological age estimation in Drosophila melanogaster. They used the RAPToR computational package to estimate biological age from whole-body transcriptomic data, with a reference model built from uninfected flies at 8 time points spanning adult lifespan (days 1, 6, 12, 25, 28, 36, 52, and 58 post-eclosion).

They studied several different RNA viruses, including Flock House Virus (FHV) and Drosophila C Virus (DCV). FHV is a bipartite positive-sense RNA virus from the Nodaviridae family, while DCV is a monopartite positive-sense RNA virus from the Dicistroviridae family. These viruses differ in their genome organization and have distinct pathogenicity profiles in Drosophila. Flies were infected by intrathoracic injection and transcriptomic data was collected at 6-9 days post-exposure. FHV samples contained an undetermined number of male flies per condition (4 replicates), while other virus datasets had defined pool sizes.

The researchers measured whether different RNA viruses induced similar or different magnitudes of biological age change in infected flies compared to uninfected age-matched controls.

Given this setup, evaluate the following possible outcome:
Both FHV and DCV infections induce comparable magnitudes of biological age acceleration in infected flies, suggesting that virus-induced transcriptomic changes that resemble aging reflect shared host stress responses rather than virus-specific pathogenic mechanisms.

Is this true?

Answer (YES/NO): NO